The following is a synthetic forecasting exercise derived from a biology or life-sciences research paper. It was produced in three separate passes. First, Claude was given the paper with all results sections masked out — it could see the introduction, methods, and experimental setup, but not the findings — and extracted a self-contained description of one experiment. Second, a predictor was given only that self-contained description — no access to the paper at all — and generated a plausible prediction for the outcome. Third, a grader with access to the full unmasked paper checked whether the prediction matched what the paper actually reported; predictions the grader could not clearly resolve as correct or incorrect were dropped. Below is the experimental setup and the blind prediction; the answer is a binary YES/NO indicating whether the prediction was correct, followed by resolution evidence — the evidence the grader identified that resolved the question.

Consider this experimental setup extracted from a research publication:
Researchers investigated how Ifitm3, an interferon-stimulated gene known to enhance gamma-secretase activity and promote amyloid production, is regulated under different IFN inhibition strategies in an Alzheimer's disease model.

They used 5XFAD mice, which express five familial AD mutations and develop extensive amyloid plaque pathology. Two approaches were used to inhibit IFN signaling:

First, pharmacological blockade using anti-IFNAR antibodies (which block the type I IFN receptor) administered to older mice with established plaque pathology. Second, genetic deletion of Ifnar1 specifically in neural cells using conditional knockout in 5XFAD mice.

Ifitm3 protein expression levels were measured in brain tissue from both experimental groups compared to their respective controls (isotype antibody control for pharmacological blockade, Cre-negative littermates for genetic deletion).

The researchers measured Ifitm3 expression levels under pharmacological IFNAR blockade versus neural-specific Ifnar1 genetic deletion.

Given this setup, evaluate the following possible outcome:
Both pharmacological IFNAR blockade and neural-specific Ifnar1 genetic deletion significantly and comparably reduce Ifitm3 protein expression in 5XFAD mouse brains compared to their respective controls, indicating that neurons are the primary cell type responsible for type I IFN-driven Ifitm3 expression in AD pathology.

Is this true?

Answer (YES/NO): NO